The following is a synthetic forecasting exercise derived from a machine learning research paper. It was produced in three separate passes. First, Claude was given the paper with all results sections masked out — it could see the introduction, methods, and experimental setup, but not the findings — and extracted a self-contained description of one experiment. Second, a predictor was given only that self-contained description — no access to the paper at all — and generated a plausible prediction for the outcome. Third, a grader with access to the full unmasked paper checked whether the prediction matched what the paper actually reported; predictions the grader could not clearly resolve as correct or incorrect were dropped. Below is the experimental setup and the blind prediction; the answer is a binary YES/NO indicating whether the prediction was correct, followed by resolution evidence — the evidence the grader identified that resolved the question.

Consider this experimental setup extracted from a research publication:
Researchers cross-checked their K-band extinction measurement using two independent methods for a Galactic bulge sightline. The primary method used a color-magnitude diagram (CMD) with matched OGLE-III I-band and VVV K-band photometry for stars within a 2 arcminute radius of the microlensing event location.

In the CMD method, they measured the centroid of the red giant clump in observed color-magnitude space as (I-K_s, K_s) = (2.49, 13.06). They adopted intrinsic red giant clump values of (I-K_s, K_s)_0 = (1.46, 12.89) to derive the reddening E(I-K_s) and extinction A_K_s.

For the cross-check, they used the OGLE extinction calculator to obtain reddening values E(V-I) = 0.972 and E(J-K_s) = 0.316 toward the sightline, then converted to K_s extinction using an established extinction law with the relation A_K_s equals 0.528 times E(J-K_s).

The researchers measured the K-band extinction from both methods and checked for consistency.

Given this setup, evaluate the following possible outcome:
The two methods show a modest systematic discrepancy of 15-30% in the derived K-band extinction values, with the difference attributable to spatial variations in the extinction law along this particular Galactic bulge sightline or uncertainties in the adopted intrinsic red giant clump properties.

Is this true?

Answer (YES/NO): NO